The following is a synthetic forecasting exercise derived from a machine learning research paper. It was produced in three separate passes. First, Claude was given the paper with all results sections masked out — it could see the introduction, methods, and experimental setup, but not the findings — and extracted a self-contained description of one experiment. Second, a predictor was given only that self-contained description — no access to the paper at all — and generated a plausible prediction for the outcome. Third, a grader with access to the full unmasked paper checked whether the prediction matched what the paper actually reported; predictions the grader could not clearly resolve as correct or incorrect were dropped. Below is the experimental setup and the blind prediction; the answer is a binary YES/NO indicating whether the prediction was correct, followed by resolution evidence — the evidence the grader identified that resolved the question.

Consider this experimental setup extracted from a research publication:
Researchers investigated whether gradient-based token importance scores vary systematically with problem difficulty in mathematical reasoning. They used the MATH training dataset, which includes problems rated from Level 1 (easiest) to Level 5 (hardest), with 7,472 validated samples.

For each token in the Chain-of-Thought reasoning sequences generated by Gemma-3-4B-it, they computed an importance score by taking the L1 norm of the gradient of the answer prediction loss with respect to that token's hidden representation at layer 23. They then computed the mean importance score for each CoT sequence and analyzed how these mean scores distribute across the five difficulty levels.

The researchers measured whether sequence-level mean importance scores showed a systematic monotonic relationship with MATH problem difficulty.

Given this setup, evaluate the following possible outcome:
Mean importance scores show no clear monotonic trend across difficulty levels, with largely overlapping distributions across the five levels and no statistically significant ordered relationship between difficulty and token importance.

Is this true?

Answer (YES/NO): YES